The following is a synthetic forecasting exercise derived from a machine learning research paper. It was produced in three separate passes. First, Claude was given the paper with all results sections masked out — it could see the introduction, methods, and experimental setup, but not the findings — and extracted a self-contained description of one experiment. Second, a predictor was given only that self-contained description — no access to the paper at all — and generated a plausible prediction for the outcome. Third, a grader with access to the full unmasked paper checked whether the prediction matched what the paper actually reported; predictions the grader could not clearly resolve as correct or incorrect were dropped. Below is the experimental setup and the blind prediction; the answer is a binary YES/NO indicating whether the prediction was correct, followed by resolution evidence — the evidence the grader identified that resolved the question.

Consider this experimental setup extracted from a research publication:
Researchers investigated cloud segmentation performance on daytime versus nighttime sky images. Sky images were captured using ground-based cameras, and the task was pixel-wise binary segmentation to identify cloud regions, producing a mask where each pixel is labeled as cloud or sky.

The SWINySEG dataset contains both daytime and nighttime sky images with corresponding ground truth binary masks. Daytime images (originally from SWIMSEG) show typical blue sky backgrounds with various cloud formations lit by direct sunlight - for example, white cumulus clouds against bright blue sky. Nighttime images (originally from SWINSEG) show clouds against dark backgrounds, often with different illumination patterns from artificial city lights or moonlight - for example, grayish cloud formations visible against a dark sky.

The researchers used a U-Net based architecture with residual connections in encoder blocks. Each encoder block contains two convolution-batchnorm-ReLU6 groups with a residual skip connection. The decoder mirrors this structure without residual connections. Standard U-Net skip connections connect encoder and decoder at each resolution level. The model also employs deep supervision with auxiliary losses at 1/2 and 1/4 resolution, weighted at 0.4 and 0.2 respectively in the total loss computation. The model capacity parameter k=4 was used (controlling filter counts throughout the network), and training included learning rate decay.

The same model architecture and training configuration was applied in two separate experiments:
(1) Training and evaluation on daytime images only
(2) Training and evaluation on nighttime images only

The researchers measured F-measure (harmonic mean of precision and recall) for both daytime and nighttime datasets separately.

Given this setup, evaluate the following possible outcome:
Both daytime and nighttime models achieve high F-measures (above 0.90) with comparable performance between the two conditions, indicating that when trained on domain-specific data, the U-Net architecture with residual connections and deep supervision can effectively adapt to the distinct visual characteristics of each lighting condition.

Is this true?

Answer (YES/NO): YES